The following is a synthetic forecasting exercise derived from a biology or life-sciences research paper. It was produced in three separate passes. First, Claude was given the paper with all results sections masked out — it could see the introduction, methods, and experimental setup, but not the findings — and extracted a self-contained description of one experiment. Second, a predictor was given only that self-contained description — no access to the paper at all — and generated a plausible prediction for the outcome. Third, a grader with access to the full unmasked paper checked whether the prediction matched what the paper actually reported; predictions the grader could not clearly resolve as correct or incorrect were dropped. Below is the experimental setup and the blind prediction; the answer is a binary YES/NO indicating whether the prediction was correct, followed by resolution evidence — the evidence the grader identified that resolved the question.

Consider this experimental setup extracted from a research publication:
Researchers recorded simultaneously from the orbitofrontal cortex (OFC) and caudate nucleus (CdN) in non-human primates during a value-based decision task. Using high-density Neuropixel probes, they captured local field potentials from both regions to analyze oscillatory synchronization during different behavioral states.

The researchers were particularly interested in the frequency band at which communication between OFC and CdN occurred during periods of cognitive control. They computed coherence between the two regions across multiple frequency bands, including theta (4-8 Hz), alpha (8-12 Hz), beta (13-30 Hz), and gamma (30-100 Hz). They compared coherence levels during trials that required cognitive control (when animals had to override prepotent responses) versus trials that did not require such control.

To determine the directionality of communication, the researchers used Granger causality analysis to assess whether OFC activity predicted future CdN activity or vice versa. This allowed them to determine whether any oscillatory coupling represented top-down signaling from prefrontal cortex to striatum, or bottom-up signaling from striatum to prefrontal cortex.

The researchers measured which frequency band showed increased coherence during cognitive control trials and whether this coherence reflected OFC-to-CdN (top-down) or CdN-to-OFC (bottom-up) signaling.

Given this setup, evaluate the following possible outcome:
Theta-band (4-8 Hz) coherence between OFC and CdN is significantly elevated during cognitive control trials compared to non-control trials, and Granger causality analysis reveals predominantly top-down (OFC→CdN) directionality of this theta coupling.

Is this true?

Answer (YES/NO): NO